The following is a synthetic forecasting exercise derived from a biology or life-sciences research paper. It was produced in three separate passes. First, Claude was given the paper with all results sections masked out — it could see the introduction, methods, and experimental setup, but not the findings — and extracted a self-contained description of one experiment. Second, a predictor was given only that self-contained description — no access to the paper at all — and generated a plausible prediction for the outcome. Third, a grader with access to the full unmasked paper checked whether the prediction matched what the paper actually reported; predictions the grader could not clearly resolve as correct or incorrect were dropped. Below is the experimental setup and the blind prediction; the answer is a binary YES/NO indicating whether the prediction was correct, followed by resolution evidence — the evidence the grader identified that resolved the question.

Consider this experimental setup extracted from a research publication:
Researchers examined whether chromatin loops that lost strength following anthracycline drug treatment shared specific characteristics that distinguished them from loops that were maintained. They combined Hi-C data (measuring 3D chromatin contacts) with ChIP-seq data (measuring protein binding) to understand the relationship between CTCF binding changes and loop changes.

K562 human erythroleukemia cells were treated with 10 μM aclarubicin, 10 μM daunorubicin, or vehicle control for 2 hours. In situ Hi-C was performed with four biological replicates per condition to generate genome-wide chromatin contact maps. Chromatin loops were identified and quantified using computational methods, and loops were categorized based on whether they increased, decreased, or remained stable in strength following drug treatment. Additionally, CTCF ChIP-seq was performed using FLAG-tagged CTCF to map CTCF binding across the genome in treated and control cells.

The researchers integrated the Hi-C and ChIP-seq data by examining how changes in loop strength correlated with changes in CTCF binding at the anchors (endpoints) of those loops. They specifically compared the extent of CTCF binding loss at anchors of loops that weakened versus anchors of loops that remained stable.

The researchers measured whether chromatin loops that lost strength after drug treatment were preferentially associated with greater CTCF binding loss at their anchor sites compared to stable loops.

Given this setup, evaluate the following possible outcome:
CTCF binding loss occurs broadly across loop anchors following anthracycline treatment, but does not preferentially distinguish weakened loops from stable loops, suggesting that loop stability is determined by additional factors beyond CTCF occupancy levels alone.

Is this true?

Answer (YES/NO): NO